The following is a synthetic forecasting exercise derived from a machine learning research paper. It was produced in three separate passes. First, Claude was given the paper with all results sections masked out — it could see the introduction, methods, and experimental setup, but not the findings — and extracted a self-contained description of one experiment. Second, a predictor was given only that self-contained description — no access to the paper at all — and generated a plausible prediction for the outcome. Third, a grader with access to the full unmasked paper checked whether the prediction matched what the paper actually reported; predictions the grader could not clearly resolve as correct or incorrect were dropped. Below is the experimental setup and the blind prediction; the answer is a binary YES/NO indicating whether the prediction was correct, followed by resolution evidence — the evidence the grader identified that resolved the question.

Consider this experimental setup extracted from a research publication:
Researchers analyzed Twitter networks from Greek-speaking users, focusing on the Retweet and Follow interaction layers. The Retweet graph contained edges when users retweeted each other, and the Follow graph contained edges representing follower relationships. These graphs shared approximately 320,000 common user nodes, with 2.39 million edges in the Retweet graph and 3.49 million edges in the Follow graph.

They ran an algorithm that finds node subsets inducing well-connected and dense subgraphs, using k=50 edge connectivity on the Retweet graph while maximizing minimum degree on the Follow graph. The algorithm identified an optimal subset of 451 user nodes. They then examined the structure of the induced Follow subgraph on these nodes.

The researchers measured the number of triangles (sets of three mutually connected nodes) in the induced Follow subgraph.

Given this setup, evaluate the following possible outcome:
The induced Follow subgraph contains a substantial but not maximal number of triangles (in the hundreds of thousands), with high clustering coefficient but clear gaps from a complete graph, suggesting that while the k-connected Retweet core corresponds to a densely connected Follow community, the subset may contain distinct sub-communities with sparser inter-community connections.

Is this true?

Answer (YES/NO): NO